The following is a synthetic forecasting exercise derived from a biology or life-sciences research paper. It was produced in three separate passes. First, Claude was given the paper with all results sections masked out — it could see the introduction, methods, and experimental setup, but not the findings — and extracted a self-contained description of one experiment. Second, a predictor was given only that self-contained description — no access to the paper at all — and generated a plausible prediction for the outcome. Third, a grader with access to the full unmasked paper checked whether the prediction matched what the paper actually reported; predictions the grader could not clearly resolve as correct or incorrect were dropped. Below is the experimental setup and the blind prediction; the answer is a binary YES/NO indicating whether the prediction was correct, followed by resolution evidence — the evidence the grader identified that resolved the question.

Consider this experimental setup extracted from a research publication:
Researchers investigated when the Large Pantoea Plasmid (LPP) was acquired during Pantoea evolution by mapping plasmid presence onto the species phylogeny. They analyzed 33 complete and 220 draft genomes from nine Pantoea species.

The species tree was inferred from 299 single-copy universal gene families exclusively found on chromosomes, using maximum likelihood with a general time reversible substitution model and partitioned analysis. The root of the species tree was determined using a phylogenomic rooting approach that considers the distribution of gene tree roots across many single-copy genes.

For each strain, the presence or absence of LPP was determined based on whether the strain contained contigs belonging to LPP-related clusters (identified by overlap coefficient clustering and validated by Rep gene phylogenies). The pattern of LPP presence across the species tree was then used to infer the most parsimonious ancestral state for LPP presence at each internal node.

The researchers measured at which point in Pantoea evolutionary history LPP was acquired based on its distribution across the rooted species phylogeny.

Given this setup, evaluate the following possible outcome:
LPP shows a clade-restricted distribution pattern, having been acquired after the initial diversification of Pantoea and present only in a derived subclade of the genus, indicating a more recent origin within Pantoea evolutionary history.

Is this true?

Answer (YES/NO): NO